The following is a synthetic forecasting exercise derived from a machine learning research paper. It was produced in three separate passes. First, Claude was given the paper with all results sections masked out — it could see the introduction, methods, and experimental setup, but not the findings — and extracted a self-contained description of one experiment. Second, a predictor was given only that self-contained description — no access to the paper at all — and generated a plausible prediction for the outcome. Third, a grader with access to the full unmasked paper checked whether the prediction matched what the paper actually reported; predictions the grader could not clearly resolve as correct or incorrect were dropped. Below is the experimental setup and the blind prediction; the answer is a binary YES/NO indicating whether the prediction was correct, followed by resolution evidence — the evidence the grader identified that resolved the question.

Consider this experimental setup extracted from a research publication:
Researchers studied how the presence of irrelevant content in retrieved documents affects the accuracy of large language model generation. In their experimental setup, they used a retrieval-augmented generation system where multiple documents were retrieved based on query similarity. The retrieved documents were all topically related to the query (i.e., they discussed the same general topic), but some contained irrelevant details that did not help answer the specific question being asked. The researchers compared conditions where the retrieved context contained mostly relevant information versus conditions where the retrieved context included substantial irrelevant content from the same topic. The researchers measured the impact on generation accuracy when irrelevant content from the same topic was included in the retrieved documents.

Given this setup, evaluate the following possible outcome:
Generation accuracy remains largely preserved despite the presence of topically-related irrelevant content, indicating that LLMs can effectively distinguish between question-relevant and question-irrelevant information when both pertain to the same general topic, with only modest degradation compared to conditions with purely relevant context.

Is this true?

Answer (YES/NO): NO